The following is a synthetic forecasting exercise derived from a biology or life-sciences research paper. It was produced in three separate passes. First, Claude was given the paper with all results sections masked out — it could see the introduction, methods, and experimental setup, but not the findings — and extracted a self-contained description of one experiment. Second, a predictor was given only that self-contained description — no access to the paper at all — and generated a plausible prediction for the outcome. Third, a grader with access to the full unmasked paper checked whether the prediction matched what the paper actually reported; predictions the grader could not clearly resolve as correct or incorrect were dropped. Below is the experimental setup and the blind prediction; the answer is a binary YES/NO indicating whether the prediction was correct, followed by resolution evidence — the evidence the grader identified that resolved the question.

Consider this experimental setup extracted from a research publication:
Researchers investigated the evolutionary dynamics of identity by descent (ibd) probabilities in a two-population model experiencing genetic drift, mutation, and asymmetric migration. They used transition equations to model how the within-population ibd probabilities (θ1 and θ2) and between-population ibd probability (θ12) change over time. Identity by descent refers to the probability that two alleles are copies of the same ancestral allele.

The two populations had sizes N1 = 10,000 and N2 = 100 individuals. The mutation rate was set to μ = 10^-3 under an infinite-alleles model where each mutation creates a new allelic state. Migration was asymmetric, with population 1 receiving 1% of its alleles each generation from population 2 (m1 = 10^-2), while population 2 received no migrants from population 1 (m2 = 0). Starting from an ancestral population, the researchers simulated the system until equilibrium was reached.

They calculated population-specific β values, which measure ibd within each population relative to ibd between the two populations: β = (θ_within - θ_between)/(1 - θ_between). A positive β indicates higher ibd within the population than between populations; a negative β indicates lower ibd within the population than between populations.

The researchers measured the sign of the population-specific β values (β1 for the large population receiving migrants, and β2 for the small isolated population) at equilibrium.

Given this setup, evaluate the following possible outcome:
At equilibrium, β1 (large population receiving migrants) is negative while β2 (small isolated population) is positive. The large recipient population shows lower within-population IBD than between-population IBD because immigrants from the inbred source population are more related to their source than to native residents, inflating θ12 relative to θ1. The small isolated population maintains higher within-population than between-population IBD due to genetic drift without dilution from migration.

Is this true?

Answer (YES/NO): YES